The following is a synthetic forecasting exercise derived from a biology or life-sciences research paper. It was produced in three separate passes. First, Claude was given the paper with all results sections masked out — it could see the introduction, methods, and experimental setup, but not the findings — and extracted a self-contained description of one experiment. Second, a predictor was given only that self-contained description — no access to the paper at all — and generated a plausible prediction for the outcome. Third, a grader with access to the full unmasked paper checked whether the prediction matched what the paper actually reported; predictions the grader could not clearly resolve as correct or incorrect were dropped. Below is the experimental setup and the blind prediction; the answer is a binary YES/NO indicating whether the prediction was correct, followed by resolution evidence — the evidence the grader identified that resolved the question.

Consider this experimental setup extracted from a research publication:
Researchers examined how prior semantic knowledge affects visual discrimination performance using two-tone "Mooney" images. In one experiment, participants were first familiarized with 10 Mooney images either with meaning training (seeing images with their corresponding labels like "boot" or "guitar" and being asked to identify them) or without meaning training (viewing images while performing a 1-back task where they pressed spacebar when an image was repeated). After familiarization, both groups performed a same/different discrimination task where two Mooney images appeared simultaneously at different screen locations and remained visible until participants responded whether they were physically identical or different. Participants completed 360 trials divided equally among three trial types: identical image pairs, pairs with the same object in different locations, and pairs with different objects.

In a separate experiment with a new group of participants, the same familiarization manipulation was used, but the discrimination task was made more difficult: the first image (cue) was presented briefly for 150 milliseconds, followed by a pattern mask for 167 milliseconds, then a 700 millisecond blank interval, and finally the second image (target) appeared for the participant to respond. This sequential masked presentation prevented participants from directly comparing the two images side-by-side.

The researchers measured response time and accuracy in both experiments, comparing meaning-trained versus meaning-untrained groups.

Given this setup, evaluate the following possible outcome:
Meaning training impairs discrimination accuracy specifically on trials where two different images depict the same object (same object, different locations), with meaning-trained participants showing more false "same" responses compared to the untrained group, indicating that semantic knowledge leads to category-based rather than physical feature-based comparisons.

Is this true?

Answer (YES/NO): NO